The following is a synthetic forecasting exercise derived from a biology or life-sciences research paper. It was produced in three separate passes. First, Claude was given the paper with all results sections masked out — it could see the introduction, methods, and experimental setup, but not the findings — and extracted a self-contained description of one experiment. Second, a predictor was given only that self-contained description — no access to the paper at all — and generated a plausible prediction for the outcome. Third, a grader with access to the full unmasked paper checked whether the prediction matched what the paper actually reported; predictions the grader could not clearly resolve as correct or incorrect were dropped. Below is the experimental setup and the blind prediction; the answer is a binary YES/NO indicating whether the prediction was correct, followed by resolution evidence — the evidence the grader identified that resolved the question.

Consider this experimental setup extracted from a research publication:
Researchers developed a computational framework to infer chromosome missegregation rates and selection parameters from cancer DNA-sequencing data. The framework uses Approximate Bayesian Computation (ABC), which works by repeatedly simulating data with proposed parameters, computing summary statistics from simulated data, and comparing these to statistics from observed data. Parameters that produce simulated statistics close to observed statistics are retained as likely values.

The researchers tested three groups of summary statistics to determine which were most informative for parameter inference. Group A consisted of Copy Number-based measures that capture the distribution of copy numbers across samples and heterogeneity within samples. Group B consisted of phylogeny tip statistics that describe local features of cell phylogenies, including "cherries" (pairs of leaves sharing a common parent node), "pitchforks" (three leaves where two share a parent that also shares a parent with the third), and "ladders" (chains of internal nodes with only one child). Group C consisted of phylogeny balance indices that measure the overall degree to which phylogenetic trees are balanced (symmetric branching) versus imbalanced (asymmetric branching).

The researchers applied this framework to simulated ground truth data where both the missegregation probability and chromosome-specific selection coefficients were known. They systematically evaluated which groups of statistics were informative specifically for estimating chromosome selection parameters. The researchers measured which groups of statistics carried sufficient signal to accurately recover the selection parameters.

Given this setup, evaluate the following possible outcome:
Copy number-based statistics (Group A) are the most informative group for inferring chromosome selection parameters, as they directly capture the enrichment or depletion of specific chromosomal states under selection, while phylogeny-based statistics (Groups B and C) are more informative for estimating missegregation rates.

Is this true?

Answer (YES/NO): NO